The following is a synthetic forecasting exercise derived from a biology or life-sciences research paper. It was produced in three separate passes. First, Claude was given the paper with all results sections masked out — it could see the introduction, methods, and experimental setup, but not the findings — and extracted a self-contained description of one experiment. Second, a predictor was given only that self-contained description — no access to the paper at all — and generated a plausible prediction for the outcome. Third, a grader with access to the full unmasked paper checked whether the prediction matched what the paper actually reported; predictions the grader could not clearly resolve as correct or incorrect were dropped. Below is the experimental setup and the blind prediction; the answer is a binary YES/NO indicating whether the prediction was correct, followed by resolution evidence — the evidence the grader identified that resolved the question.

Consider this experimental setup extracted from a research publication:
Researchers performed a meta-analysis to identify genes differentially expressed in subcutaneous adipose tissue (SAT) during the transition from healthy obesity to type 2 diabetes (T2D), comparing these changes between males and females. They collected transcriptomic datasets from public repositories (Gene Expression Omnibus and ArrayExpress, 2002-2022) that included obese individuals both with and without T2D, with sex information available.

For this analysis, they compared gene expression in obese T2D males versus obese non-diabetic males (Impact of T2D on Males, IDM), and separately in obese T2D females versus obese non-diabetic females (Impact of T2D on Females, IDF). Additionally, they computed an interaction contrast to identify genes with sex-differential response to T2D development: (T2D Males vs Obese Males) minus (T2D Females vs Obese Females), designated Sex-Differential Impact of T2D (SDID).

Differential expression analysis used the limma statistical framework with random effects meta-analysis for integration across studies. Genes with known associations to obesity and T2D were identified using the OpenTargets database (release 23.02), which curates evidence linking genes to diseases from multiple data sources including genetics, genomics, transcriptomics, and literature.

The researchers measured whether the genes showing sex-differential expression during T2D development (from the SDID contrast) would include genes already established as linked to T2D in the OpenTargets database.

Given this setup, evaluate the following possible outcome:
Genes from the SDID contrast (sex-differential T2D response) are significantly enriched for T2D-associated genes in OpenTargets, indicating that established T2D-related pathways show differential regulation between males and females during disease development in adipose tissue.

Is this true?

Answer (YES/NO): NO